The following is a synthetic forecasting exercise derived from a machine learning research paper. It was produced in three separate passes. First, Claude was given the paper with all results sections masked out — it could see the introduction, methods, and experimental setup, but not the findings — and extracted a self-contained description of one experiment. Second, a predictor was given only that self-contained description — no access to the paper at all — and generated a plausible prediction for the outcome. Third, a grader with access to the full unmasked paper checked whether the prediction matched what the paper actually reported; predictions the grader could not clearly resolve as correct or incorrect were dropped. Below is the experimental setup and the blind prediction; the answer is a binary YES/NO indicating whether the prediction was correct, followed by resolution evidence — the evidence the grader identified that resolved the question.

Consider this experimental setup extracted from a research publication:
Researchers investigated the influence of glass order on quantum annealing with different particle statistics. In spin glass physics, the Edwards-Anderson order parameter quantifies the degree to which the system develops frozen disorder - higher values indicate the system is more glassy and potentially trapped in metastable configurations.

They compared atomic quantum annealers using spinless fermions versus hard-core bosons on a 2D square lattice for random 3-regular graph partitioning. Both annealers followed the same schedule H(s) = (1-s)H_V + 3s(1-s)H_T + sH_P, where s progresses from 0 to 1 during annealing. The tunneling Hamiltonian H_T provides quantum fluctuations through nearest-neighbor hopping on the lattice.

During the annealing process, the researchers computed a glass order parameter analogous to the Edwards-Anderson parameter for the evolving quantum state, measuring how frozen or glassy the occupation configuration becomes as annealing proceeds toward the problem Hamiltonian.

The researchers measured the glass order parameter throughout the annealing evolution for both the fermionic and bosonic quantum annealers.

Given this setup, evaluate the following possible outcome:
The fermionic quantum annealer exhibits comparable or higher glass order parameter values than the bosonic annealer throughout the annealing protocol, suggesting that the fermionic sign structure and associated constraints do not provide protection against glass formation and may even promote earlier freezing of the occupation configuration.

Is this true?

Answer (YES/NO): YES